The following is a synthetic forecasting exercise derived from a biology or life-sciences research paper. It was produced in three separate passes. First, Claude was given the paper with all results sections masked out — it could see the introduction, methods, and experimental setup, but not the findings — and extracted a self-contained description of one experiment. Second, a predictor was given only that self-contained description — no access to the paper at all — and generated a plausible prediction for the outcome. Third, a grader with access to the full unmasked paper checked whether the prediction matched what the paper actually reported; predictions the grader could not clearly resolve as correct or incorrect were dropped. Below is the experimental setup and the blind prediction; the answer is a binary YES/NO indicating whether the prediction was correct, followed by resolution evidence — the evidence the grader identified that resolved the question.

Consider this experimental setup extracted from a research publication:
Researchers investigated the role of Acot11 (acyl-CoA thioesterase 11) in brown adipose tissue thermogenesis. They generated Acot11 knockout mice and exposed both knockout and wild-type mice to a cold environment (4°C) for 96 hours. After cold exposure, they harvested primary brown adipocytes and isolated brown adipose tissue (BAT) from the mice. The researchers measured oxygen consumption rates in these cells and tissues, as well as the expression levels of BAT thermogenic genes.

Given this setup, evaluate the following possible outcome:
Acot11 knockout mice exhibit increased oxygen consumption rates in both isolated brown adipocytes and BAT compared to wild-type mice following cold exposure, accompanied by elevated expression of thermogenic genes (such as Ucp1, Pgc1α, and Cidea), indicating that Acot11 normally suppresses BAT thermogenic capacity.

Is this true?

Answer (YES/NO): YES